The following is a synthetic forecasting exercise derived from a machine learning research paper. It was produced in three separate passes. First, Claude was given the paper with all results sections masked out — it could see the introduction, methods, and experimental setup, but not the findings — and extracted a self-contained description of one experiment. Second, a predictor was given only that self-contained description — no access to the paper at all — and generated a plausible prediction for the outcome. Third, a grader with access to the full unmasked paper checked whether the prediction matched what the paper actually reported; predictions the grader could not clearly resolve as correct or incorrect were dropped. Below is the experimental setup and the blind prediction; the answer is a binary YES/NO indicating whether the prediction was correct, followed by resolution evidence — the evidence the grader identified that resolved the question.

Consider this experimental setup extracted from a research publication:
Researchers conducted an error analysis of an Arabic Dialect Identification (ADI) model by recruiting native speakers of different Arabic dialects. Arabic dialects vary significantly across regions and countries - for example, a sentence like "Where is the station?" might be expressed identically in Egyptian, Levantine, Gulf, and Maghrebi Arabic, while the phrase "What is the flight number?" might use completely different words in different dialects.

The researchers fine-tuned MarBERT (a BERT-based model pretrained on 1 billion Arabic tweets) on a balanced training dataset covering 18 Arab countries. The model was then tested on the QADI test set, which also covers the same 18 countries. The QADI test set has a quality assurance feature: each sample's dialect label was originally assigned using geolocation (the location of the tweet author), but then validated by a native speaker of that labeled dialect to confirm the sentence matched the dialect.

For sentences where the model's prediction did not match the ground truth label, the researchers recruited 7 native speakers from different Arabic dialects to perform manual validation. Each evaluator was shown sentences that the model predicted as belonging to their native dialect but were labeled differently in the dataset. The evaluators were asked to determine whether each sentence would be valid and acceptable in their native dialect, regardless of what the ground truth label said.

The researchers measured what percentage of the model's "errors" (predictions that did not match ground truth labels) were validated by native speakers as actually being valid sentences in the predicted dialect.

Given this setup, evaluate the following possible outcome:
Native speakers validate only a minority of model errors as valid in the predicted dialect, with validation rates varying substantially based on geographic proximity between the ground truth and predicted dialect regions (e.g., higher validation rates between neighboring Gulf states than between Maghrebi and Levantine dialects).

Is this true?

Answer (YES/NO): NO